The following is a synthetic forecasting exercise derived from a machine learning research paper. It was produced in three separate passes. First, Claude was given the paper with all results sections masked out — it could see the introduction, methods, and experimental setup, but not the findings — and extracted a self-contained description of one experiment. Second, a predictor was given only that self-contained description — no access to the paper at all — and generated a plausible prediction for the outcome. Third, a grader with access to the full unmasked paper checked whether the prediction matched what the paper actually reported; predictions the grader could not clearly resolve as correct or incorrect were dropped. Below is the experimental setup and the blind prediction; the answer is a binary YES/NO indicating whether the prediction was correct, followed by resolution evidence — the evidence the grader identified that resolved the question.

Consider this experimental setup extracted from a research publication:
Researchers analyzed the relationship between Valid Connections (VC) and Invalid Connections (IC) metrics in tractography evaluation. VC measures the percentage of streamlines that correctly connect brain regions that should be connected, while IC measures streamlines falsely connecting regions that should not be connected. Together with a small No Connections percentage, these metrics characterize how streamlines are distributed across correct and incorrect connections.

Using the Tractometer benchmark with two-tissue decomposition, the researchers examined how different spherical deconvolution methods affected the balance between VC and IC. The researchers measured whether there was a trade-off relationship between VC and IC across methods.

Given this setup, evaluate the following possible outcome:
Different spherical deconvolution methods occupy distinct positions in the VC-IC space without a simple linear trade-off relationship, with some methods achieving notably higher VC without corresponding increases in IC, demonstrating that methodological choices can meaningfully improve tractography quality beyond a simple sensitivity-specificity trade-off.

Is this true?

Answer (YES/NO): YES